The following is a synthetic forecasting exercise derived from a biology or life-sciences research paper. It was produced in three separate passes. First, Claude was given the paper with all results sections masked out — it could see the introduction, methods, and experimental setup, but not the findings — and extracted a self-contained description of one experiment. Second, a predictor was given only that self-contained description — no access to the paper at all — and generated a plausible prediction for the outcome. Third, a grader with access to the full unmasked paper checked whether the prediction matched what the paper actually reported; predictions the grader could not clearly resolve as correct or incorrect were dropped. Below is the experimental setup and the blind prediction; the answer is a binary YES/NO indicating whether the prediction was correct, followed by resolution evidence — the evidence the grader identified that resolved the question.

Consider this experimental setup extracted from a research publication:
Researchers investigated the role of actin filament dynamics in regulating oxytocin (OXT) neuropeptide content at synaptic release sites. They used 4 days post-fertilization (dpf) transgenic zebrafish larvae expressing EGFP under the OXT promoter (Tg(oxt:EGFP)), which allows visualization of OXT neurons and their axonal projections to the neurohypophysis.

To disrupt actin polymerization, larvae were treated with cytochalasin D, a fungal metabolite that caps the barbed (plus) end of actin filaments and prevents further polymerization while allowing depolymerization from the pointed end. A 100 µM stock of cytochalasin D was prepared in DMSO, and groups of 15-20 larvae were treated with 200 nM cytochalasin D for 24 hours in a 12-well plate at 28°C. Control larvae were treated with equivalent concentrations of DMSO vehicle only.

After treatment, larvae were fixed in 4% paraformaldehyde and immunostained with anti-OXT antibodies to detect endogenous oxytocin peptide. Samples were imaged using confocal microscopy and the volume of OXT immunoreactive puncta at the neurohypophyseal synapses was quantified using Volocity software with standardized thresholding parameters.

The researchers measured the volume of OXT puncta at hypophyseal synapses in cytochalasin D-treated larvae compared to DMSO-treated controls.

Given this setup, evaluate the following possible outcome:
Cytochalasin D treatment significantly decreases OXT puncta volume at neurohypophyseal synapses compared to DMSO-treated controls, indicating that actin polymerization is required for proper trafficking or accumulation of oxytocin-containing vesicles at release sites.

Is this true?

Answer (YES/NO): YES